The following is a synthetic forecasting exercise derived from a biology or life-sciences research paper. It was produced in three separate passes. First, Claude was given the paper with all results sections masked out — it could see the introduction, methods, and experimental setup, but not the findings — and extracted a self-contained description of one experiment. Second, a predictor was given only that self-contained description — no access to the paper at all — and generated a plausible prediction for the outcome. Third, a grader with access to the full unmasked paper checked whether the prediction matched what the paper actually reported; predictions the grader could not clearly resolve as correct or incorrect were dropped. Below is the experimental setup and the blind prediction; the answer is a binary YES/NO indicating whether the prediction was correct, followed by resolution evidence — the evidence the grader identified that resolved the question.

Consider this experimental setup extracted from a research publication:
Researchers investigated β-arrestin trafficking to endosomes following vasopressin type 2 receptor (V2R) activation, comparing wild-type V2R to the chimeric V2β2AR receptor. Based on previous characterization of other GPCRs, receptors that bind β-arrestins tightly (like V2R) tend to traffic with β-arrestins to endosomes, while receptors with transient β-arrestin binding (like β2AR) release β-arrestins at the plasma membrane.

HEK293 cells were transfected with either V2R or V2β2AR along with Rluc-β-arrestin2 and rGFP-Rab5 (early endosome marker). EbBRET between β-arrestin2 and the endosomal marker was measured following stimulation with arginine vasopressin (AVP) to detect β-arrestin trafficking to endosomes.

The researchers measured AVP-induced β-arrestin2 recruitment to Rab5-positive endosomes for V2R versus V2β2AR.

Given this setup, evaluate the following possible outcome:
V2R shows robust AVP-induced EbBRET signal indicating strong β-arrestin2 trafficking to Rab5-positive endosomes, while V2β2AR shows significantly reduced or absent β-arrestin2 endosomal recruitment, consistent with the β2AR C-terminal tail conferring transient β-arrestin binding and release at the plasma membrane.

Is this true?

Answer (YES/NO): YES